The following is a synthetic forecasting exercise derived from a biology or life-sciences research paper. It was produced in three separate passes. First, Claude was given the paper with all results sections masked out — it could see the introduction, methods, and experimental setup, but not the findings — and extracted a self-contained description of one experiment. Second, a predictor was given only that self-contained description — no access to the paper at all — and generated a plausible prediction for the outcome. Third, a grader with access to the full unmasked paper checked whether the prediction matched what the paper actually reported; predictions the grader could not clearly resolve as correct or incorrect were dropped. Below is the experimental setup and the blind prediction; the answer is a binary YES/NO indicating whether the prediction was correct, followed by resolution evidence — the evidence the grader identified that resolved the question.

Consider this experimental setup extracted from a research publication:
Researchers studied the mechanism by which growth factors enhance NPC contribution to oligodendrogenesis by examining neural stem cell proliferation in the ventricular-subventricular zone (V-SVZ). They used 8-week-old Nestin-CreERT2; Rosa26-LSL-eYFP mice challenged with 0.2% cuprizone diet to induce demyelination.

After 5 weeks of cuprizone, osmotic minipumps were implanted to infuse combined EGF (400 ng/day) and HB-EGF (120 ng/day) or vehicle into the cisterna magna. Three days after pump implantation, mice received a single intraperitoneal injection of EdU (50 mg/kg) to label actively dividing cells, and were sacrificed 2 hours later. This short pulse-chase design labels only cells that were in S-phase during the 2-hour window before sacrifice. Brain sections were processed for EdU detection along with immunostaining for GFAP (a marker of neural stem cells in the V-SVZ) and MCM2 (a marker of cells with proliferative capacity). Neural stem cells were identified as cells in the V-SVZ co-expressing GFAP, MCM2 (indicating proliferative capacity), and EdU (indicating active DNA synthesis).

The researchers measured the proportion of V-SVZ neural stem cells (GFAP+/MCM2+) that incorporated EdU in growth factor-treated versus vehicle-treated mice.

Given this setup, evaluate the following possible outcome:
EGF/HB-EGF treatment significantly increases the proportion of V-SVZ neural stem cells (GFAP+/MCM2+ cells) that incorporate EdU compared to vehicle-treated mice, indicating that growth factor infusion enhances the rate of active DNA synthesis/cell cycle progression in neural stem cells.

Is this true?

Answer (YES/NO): YES